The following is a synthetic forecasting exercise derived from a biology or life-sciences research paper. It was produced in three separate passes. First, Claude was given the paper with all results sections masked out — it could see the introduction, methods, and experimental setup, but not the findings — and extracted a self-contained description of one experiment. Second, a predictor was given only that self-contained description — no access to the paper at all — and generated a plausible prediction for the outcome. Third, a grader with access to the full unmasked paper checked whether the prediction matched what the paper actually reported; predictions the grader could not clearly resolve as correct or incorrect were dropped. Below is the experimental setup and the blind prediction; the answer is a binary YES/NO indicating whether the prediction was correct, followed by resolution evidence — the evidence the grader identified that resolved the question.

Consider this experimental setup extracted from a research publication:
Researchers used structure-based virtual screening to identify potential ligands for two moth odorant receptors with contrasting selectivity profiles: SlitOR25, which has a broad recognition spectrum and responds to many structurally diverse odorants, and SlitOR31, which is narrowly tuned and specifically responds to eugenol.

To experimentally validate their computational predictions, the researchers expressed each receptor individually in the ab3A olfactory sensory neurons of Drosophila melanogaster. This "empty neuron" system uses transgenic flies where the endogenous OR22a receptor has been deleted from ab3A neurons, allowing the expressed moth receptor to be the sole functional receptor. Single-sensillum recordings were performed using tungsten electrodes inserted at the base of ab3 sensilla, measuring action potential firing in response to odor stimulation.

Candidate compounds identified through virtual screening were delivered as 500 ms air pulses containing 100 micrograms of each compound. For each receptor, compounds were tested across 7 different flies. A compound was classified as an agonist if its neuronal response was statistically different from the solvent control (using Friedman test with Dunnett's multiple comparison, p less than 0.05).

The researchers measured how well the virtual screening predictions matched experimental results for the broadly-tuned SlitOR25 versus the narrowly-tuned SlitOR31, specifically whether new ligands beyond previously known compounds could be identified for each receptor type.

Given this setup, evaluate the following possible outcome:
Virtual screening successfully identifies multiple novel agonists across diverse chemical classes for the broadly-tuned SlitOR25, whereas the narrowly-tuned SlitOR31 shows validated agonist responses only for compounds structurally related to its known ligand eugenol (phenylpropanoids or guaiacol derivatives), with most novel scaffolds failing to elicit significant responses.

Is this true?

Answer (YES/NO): YES